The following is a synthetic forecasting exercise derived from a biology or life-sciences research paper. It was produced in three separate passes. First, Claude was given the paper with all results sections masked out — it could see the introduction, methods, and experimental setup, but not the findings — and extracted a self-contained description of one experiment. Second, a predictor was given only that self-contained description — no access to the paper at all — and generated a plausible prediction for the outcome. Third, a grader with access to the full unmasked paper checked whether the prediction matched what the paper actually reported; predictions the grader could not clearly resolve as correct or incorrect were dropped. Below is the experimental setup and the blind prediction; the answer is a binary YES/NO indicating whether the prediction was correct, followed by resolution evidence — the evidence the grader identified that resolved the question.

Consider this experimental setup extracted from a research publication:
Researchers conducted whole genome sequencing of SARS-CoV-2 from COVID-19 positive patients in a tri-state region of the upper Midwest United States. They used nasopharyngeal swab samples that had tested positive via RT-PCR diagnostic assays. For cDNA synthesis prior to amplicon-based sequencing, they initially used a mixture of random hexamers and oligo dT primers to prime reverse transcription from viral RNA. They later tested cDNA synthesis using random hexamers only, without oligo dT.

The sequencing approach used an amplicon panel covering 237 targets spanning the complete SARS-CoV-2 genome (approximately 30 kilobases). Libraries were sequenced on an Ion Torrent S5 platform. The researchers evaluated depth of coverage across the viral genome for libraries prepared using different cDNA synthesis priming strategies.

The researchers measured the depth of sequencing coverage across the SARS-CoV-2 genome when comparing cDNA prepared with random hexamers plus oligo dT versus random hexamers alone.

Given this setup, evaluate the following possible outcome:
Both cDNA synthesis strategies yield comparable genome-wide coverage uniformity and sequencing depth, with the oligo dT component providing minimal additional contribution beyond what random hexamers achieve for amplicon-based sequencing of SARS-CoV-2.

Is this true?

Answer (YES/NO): NO